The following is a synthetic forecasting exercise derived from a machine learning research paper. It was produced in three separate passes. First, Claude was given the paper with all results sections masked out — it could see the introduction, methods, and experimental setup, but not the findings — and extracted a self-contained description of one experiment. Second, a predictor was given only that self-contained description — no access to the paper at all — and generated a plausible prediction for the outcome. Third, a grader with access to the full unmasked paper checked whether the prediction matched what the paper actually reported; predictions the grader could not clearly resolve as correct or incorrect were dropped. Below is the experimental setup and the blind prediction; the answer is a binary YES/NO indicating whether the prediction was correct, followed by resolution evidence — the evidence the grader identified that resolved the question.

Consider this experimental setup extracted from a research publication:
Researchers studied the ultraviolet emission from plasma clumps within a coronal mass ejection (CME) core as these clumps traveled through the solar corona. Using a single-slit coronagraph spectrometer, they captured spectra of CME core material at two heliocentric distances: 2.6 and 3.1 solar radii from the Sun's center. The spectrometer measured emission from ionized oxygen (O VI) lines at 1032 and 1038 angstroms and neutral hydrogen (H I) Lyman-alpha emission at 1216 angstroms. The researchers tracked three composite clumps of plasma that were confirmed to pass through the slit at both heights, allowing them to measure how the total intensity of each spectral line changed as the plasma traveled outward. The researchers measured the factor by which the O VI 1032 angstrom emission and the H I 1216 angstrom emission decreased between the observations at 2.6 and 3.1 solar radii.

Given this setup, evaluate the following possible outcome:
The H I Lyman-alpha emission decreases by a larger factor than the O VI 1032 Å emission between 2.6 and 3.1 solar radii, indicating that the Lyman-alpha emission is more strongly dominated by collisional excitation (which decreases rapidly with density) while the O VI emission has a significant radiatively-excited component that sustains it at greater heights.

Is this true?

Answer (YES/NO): YES